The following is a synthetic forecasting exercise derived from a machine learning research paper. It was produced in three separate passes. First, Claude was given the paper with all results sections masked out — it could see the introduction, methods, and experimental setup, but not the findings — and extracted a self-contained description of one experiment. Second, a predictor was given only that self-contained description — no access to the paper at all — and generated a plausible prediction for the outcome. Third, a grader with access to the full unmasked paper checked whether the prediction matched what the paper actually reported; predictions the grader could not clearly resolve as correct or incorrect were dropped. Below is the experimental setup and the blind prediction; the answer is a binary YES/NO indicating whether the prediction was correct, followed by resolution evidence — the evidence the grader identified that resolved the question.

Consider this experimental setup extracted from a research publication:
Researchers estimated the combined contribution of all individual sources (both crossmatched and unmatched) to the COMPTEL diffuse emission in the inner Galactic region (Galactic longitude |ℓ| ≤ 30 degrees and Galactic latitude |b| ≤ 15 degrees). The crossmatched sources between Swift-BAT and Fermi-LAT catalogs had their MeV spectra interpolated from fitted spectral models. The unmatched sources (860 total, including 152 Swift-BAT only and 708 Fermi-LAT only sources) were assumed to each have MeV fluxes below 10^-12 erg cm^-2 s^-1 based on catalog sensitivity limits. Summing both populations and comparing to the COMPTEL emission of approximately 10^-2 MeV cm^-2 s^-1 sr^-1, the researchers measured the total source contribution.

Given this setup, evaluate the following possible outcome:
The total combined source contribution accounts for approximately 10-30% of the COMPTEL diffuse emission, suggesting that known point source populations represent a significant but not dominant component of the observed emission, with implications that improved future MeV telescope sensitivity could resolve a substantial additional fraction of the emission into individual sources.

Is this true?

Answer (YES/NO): YES